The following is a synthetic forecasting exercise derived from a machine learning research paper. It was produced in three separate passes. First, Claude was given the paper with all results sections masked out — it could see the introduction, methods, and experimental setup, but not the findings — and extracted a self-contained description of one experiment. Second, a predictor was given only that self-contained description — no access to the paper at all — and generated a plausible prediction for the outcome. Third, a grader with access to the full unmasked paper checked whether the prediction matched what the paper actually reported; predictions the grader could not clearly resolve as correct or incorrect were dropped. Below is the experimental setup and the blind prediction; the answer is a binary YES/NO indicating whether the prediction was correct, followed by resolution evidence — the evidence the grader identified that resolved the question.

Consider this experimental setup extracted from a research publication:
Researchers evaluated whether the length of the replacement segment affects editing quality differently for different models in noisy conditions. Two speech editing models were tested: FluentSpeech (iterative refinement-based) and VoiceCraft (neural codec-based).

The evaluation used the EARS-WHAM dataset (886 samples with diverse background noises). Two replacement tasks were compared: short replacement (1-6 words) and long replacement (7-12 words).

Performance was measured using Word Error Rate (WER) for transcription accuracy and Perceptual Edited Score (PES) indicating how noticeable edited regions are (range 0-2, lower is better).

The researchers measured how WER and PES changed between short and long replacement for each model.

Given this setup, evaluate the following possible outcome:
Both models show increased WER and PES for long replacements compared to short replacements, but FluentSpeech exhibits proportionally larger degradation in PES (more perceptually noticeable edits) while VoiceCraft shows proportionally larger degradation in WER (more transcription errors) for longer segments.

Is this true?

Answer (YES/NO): NO